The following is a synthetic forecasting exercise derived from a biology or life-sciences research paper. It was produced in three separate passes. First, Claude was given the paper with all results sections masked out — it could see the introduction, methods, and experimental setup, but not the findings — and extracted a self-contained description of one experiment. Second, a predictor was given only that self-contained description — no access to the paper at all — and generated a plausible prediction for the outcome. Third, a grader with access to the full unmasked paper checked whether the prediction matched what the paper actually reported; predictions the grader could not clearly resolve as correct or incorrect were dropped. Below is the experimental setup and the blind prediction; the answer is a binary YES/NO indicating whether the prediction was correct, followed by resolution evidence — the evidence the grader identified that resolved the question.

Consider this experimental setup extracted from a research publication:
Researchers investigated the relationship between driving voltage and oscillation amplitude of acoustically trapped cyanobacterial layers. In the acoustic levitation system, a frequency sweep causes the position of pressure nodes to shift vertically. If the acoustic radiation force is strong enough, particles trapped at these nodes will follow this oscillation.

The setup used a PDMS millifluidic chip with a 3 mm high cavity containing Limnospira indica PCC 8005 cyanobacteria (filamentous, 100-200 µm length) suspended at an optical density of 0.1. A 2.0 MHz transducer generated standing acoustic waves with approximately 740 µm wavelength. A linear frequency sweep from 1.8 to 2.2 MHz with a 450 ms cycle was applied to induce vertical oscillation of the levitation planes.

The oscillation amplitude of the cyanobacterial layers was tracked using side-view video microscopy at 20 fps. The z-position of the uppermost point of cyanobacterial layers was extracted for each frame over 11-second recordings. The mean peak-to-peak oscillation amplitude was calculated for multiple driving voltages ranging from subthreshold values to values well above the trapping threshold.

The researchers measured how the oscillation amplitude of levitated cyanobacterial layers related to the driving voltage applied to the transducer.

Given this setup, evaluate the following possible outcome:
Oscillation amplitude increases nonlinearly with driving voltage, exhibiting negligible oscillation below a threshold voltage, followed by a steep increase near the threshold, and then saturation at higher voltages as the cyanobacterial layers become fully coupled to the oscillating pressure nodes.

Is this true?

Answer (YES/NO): NO